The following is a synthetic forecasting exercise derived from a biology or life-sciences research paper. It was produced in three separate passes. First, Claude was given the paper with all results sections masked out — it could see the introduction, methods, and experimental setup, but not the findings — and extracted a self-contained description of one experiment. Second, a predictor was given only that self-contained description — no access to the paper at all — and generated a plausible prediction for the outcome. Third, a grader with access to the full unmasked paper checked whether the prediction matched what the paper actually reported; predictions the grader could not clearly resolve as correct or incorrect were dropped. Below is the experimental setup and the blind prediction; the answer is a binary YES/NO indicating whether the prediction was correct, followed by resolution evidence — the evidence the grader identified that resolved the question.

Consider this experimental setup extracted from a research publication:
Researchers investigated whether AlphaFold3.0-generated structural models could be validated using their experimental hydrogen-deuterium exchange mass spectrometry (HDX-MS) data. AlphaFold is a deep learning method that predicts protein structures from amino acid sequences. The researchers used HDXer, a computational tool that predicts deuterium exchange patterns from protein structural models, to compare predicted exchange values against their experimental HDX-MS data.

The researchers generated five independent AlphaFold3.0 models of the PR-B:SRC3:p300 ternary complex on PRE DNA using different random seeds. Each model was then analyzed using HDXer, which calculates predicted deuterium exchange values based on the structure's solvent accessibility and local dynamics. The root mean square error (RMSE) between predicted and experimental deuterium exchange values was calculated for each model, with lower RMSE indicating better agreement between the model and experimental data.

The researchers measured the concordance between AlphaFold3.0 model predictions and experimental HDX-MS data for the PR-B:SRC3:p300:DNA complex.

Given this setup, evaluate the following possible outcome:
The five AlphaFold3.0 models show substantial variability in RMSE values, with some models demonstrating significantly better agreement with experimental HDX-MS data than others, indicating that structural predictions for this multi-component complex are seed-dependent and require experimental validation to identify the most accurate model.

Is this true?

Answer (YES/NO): NO